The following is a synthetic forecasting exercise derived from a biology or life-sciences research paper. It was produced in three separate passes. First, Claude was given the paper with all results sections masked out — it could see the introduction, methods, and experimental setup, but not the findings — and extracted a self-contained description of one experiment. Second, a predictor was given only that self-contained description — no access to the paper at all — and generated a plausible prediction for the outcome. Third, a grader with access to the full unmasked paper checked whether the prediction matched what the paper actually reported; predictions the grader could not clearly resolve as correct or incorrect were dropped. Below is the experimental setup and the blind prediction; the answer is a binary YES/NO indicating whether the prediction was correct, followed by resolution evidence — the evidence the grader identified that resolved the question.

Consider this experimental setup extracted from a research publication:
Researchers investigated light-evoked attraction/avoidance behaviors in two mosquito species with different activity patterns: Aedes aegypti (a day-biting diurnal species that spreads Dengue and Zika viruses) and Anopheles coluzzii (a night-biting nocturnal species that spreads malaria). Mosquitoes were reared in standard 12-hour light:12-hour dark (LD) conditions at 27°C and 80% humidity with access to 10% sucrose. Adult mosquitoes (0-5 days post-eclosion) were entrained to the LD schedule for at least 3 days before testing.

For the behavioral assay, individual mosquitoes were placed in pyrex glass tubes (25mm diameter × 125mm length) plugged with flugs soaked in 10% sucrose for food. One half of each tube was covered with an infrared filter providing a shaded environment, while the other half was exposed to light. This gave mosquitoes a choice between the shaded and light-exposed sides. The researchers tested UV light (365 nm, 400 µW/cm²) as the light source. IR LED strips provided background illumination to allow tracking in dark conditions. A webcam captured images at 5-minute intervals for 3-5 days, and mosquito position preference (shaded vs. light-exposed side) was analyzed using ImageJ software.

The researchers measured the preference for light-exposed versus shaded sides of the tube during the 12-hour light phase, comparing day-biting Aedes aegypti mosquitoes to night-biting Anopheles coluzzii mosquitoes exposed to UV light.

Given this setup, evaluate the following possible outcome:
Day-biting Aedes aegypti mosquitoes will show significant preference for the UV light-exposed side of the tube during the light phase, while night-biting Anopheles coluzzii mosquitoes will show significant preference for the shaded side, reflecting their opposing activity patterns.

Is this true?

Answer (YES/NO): YES